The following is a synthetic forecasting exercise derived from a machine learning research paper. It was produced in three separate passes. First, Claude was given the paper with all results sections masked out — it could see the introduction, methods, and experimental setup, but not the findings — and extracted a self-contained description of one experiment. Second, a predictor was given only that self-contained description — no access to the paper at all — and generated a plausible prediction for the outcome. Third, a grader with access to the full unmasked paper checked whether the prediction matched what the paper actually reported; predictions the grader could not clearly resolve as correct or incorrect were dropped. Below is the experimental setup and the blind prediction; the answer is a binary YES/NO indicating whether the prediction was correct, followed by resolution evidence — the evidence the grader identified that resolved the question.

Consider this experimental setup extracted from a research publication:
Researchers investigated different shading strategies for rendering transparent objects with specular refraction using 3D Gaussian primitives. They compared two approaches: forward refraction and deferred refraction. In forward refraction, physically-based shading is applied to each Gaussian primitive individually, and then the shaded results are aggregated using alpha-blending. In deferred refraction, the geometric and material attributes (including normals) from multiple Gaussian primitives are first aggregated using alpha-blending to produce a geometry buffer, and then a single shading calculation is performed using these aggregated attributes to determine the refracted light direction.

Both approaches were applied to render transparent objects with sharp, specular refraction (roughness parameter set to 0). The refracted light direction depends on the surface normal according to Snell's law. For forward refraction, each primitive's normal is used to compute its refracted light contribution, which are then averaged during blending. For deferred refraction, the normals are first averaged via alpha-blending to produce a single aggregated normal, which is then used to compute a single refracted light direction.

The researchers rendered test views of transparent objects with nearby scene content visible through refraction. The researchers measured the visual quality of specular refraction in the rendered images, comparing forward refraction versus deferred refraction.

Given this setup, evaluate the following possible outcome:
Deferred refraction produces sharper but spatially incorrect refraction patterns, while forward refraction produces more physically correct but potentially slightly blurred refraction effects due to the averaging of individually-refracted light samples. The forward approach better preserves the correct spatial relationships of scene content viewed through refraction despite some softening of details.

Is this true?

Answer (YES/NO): NO